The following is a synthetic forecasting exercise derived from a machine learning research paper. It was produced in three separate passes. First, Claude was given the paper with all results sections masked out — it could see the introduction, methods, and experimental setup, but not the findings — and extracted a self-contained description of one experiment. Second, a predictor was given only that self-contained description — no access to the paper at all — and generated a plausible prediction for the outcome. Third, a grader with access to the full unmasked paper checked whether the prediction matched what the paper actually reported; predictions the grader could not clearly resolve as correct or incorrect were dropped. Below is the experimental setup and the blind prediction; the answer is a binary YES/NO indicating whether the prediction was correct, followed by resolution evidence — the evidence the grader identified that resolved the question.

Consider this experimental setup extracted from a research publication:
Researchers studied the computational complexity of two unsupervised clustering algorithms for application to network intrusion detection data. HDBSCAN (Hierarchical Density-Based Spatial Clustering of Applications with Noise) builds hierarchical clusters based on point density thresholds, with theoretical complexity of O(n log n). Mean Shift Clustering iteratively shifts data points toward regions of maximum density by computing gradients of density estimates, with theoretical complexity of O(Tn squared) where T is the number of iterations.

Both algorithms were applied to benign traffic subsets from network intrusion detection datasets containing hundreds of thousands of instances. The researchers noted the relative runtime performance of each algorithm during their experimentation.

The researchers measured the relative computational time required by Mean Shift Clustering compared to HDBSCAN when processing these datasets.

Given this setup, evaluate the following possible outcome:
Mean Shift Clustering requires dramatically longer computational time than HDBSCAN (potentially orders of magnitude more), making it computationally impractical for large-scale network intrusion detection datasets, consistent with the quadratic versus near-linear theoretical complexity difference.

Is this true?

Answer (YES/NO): NO